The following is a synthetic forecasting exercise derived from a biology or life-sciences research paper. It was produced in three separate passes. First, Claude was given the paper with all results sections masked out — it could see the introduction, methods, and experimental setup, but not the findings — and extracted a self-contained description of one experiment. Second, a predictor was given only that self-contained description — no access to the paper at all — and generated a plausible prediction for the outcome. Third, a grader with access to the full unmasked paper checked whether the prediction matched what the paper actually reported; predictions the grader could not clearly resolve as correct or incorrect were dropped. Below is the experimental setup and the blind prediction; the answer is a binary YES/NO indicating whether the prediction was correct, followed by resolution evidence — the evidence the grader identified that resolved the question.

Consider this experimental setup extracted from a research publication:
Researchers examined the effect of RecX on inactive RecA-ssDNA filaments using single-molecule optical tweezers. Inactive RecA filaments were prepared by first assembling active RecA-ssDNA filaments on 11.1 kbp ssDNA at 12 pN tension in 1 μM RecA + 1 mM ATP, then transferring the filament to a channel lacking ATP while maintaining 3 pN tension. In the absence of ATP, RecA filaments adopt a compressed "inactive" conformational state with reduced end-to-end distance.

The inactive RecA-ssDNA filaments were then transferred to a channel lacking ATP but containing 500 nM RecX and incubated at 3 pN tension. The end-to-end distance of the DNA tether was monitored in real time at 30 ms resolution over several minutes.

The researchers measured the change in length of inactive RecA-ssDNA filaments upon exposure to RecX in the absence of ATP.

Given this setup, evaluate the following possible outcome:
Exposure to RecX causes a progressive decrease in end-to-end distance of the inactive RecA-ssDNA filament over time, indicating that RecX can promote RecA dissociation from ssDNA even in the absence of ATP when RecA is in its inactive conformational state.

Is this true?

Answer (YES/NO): NO